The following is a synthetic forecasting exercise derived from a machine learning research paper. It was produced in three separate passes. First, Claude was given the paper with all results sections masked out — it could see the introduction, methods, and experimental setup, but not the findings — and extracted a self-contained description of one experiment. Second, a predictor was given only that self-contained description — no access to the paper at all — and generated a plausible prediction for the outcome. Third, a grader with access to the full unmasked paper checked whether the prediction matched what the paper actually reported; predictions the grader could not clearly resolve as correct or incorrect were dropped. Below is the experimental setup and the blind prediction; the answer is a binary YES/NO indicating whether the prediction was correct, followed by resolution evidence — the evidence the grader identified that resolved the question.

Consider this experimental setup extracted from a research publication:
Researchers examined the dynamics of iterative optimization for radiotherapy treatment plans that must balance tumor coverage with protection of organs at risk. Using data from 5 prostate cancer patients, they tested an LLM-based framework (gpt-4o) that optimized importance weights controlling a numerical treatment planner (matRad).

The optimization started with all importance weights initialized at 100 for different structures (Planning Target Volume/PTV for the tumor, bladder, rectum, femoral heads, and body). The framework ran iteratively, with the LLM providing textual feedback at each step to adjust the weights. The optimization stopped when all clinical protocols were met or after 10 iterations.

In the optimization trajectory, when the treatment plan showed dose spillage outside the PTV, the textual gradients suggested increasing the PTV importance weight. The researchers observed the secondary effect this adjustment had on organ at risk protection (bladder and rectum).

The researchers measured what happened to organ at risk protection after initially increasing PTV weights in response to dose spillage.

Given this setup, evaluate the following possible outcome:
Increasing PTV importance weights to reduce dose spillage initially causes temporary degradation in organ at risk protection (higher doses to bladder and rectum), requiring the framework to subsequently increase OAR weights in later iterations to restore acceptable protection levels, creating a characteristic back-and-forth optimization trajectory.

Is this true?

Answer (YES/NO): YES